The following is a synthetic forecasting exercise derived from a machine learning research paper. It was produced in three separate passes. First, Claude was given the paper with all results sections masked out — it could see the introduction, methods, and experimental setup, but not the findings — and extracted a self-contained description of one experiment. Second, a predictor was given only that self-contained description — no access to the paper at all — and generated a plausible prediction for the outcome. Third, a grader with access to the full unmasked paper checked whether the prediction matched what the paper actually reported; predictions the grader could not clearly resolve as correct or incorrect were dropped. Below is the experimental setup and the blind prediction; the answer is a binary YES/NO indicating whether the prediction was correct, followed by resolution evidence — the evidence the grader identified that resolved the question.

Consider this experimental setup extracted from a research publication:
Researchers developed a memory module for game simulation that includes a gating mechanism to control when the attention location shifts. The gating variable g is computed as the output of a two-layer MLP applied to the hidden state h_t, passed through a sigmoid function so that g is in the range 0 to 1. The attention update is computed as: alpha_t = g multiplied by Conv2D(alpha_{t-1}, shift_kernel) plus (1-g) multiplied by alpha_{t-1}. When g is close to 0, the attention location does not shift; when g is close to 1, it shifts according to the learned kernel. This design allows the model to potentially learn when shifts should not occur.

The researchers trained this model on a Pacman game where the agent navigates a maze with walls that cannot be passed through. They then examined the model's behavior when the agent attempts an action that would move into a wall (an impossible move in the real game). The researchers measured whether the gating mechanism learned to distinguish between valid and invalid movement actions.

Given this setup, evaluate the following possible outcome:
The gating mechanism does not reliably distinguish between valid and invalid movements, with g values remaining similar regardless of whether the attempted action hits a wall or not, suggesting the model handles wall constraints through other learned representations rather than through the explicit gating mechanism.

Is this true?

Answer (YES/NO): NO